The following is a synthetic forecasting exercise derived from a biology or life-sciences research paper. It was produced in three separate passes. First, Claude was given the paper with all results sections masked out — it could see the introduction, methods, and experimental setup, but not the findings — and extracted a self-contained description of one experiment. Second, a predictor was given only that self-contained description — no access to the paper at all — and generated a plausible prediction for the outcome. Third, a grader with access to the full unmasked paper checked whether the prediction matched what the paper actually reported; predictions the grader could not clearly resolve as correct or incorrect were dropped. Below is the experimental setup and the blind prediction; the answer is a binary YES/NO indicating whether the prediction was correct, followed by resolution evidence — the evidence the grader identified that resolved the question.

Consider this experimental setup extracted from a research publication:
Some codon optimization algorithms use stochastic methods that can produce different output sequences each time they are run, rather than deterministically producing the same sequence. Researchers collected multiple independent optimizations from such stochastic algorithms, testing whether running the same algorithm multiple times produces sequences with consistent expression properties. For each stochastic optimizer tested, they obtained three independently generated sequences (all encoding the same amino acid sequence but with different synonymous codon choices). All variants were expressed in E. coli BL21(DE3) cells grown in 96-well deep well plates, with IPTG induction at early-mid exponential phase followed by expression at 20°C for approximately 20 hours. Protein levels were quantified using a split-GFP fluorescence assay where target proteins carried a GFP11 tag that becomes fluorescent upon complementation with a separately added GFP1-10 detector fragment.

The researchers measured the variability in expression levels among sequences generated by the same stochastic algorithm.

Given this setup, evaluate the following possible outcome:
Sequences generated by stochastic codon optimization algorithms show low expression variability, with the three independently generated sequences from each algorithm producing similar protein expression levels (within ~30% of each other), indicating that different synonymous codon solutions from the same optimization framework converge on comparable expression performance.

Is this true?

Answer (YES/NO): NO